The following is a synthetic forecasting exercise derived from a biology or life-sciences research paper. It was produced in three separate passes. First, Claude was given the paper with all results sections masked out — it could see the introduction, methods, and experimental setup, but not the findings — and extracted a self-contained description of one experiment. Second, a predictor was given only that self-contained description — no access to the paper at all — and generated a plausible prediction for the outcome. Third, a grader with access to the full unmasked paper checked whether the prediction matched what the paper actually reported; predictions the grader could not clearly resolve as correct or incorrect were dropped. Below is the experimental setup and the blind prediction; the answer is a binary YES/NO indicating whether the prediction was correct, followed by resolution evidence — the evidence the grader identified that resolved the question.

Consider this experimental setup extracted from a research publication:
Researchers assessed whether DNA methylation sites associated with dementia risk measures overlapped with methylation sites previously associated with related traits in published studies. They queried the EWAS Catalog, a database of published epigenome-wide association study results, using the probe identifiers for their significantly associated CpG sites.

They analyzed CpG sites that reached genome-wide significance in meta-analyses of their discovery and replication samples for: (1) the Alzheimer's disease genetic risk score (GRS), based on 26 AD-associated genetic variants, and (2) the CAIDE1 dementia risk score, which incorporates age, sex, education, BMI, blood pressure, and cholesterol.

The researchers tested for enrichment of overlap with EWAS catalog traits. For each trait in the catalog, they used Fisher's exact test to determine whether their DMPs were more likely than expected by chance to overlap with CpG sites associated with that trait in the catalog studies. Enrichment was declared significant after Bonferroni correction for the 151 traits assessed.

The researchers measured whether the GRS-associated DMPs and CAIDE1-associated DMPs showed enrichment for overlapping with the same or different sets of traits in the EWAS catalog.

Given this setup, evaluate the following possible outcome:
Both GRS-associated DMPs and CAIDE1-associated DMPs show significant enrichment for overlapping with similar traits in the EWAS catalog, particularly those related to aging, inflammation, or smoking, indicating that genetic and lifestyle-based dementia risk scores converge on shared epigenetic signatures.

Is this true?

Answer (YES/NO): NO